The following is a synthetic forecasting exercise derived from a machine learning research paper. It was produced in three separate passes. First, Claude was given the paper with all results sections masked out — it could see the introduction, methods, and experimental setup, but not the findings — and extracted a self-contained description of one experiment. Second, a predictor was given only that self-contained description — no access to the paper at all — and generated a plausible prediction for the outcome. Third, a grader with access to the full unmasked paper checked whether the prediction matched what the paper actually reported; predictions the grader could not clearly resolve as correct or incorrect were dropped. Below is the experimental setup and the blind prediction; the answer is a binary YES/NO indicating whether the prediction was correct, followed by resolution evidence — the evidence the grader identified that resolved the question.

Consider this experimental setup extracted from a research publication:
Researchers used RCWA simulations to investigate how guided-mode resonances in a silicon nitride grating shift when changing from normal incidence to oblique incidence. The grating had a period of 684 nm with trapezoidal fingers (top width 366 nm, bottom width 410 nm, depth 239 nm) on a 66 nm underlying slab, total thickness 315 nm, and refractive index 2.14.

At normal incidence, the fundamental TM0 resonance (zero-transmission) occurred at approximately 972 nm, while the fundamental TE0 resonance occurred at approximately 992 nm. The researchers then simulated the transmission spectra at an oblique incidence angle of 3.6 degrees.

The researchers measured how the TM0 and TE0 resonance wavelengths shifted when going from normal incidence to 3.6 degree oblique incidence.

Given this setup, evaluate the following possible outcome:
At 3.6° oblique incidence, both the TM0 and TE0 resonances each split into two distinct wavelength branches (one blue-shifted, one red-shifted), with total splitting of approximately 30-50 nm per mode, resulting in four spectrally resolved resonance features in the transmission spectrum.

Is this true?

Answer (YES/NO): NO